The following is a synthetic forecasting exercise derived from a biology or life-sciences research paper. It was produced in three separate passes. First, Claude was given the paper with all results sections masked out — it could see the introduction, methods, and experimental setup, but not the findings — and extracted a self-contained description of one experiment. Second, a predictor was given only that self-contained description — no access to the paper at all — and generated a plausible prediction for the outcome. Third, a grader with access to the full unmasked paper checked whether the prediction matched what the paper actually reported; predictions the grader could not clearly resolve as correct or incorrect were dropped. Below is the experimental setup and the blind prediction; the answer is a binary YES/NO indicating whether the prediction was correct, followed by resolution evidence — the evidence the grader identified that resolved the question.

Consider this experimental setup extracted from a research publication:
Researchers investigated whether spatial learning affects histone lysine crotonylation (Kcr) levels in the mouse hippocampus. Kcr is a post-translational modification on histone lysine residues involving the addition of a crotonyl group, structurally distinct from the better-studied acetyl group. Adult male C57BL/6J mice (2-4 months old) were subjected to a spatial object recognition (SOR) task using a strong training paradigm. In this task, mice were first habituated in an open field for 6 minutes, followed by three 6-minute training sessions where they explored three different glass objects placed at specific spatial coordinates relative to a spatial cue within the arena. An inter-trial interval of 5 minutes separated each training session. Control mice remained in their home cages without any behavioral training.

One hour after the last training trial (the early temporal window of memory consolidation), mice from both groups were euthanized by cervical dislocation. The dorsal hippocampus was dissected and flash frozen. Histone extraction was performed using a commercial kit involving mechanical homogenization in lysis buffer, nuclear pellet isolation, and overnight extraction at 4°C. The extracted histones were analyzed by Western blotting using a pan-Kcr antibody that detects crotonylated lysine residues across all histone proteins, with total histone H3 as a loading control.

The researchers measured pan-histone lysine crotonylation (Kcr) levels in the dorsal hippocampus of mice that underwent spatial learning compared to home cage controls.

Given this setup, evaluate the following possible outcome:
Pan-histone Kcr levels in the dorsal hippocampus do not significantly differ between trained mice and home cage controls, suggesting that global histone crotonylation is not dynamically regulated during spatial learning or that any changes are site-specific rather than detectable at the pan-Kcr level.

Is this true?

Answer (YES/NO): NO